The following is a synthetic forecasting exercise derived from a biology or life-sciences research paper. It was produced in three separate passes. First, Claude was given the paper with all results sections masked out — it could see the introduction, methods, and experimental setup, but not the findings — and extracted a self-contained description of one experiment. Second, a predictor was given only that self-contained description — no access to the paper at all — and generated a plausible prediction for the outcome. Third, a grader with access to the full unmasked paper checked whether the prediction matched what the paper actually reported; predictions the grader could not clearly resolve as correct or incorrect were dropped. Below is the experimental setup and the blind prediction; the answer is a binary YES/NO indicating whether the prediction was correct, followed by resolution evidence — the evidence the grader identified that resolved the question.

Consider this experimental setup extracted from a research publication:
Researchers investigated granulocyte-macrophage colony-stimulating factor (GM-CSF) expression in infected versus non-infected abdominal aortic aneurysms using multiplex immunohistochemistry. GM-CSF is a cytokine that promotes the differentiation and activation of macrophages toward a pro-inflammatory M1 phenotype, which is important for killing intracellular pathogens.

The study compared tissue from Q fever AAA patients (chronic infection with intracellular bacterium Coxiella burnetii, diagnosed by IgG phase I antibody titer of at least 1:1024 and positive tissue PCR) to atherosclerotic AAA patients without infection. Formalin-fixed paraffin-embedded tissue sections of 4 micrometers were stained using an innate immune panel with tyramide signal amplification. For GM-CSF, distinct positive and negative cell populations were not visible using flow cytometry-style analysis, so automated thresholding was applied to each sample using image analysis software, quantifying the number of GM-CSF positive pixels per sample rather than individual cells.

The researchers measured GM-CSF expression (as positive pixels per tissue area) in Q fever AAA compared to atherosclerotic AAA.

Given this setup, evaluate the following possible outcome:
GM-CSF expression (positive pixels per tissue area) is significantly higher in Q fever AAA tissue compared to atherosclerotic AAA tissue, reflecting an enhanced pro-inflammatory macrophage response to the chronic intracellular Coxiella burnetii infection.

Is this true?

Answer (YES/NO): NO